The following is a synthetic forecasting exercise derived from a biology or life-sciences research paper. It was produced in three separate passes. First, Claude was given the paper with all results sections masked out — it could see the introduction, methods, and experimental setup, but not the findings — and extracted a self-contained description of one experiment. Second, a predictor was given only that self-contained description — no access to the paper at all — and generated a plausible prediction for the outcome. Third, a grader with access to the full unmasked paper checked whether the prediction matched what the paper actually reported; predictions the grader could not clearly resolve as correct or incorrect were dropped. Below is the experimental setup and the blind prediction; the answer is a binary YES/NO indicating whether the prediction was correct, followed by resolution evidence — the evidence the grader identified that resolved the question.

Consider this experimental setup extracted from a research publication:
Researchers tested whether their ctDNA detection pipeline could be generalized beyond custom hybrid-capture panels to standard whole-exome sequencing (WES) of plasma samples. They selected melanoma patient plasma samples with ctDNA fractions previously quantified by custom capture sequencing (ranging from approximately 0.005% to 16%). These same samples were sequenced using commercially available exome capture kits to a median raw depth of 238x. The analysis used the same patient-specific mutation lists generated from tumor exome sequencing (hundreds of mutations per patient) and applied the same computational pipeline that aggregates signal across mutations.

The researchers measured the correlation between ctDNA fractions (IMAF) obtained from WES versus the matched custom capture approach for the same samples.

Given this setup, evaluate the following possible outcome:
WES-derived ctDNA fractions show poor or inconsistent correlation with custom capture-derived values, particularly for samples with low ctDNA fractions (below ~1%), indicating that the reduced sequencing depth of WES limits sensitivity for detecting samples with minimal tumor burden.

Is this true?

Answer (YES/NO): NO